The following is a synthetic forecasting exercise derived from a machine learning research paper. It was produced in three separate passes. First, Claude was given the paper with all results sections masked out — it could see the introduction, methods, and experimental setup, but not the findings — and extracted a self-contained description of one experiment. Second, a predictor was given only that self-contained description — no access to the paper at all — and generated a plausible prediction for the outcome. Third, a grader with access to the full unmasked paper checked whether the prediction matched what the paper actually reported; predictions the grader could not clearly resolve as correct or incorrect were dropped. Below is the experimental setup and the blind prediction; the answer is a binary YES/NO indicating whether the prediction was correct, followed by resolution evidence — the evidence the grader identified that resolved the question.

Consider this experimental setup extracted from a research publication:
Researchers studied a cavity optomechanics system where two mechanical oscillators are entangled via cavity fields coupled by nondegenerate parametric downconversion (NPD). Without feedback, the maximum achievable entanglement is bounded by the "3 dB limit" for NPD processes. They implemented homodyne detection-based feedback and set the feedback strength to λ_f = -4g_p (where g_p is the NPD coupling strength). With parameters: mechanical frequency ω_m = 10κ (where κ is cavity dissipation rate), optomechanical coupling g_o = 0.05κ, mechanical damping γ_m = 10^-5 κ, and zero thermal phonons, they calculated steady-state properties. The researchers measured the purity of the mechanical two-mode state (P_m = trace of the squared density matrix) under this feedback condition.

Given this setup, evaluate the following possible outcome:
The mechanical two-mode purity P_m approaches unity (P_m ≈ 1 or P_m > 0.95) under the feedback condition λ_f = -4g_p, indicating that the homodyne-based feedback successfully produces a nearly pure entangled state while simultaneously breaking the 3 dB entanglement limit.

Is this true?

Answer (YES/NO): YES